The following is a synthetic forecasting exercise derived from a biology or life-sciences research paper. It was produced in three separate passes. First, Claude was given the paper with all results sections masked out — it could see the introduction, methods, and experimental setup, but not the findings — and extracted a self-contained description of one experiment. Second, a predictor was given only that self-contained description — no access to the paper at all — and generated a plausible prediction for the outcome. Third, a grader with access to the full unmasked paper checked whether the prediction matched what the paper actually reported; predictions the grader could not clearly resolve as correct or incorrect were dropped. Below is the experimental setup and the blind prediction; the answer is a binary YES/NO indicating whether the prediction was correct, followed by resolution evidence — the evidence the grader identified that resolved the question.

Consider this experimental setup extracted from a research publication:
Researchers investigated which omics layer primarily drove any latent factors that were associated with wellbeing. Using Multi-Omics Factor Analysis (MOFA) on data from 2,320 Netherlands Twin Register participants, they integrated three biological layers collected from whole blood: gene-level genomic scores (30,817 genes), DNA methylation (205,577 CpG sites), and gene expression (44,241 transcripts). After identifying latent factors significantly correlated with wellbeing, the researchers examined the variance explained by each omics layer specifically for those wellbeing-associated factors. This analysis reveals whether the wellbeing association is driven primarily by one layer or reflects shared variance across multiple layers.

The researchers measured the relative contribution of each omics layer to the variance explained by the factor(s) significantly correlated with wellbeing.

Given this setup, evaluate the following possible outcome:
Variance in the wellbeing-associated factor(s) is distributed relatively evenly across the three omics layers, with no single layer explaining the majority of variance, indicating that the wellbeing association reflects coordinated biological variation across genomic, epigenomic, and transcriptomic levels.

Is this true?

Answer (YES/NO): NO